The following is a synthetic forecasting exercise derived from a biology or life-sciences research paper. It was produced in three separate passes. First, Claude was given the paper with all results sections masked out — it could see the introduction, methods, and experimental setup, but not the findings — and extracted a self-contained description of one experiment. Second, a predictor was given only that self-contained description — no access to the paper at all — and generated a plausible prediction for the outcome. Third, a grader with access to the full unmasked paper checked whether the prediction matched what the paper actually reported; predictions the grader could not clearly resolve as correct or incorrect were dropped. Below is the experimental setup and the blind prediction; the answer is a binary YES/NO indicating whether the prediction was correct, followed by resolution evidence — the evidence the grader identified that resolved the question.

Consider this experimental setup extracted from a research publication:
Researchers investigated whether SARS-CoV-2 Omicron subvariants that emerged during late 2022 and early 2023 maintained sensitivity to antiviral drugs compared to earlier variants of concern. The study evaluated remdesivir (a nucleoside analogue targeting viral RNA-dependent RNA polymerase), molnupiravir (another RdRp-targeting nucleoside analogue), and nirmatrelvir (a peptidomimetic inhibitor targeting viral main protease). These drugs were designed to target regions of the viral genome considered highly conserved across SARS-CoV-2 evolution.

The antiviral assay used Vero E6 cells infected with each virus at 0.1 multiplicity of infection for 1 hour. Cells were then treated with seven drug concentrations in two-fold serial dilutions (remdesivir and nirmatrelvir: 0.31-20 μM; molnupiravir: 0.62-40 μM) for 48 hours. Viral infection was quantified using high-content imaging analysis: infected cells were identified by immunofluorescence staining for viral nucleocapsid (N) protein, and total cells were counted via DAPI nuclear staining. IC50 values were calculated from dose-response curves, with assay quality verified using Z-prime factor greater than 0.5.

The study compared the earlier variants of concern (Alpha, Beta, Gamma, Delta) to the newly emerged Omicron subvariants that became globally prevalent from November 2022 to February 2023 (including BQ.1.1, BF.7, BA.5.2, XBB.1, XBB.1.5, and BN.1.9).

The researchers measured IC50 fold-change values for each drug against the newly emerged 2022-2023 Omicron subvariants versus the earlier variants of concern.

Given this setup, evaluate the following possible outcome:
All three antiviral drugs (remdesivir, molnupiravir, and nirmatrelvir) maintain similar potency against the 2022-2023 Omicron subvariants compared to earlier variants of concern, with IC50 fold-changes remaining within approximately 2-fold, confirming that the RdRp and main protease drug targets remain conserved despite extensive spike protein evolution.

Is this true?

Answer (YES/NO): YES